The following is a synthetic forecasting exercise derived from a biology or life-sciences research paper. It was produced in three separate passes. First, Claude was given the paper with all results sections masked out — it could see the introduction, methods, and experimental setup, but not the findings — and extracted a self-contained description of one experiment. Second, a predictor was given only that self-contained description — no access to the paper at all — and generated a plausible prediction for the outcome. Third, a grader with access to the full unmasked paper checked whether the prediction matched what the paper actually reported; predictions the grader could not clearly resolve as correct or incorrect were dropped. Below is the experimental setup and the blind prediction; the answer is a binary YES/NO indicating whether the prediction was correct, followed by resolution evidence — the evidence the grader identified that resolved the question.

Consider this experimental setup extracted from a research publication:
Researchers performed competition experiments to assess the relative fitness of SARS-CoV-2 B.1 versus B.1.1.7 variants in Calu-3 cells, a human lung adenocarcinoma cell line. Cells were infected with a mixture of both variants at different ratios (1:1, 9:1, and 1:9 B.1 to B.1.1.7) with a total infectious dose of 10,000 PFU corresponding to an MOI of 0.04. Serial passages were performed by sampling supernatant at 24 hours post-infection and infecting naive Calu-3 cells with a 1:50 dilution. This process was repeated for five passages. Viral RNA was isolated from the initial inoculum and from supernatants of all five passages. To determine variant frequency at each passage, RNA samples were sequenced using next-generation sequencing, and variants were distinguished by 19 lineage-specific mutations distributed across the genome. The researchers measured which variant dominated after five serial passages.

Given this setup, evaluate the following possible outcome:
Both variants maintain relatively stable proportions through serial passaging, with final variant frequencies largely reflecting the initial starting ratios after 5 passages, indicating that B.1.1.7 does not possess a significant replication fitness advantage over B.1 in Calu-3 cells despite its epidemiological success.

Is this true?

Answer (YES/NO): NO